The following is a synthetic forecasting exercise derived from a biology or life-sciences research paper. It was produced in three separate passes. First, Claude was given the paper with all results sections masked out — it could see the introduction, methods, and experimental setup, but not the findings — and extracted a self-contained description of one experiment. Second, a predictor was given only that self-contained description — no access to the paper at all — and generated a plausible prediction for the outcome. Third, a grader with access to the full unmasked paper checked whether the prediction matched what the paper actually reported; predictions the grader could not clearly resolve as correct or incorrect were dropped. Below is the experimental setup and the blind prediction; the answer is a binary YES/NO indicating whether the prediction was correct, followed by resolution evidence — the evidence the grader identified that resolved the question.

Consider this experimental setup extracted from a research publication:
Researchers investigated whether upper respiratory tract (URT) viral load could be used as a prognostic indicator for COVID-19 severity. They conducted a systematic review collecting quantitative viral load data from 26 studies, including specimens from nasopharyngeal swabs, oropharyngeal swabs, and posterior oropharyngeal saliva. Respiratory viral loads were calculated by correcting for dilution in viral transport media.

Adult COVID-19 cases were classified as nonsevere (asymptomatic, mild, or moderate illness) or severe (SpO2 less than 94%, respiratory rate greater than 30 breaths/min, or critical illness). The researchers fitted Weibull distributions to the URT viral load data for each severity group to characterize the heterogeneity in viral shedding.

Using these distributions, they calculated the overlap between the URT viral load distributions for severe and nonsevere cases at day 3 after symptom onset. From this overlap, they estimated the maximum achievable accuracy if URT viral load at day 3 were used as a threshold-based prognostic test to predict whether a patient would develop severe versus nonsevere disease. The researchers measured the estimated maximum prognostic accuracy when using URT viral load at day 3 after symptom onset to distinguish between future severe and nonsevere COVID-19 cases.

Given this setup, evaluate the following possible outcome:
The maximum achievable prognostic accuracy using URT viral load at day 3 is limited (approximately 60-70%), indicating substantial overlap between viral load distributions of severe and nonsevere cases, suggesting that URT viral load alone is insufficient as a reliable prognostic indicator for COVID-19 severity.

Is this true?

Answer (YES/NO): YES